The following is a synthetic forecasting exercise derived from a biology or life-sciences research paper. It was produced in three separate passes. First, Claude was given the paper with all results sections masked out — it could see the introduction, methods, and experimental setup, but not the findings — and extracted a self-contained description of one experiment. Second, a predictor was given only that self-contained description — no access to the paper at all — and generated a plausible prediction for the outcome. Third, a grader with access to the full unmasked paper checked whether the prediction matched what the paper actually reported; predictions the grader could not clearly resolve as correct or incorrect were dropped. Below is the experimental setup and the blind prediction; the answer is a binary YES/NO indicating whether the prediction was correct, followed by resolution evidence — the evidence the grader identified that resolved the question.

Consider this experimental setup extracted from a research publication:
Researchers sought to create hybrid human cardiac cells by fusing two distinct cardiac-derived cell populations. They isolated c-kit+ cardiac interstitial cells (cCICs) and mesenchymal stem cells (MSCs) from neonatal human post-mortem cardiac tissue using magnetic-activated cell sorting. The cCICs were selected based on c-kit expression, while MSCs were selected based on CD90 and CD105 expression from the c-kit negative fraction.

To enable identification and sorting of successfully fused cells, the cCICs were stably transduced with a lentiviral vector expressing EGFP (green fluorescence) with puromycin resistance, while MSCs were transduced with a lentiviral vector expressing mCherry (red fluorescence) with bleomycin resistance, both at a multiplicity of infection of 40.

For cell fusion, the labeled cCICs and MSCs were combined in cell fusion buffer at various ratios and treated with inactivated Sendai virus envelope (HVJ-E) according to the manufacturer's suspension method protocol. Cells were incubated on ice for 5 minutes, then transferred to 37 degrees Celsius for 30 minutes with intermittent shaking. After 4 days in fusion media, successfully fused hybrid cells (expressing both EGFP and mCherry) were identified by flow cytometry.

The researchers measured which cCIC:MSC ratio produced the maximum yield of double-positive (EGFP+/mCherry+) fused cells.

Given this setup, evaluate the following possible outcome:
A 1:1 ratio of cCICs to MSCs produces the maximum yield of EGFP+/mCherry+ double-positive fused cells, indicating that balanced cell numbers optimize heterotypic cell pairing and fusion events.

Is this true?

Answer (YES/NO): NO